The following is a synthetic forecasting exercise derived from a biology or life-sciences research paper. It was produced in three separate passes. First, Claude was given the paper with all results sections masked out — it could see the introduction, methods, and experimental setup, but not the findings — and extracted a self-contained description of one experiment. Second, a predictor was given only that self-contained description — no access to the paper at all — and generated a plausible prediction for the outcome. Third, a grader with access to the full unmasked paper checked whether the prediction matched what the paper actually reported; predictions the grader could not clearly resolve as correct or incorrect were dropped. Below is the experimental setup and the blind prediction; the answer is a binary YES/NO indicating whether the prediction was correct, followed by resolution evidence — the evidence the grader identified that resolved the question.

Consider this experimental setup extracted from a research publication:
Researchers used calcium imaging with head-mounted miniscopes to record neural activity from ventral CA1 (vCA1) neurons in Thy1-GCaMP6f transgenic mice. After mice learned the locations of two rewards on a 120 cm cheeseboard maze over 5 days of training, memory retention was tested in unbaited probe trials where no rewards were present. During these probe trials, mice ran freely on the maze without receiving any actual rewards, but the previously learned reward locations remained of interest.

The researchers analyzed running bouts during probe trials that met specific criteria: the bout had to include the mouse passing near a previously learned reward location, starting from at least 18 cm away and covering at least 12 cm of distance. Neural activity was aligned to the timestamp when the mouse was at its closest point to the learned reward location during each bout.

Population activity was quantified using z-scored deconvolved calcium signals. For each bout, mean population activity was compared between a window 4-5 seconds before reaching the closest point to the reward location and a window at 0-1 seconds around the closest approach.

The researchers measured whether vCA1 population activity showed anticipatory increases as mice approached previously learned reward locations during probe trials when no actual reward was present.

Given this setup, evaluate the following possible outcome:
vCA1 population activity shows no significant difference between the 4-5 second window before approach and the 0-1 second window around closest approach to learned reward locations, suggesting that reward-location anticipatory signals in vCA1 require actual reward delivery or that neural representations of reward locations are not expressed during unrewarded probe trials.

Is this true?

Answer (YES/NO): YES